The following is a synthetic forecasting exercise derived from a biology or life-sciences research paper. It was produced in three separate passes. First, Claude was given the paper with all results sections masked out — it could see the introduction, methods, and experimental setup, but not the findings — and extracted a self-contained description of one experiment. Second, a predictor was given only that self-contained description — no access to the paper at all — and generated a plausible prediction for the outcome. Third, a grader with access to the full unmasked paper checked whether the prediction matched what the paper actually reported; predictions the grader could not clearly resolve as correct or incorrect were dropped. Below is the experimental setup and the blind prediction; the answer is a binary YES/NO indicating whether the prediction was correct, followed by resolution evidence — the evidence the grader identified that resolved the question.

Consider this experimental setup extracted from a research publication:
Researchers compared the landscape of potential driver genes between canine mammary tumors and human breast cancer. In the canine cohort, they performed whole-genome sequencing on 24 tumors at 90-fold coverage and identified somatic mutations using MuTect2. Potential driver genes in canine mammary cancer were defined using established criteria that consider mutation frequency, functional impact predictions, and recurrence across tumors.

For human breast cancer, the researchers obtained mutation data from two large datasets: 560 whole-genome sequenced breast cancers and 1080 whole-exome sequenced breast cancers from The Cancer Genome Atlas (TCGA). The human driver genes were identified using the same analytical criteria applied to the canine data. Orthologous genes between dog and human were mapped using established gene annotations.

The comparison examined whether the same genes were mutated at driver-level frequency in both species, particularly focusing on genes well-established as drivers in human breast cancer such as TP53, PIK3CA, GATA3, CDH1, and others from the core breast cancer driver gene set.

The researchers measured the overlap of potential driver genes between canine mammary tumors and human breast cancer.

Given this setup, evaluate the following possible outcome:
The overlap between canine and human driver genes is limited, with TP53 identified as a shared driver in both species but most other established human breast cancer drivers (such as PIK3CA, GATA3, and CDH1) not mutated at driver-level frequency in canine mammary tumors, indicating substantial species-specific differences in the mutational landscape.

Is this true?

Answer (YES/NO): NO